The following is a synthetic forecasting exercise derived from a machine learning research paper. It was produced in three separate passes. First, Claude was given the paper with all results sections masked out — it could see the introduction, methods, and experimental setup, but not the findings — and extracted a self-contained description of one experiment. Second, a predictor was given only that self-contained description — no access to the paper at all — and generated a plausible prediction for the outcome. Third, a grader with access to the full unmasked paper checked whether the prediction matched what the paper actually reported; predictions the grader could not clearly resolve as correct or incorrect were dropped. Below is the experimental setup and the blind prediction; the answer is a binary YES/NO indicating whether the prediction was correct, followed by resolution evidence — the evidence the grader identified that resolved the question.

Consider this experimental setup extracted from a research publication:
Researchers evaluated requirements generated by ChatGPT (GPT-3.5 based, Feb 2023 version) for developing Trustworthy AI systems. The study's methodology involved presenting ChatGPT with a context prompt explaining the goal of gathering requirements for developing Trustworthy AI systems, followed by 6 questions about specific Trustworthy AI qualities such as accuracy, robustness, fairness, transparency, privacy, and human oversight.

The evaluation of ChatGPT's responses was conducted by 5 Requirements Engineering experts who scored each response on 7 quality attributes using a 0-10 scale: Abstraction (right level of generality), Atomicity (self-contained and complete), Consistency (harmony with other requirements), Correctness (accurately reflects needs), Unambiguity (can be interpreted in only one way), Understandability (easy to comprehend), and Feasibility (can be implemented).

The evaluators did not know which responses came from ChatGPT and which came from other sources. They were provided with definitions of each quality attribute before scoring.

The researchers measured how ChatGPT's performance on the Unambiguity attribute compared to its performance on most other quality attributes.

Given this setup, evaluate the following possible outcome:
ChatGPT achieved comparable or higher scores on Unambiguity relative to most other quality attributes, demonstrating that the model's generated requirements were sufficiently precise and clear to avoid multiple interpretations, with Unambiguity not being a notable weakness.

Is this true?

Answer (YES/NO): NO